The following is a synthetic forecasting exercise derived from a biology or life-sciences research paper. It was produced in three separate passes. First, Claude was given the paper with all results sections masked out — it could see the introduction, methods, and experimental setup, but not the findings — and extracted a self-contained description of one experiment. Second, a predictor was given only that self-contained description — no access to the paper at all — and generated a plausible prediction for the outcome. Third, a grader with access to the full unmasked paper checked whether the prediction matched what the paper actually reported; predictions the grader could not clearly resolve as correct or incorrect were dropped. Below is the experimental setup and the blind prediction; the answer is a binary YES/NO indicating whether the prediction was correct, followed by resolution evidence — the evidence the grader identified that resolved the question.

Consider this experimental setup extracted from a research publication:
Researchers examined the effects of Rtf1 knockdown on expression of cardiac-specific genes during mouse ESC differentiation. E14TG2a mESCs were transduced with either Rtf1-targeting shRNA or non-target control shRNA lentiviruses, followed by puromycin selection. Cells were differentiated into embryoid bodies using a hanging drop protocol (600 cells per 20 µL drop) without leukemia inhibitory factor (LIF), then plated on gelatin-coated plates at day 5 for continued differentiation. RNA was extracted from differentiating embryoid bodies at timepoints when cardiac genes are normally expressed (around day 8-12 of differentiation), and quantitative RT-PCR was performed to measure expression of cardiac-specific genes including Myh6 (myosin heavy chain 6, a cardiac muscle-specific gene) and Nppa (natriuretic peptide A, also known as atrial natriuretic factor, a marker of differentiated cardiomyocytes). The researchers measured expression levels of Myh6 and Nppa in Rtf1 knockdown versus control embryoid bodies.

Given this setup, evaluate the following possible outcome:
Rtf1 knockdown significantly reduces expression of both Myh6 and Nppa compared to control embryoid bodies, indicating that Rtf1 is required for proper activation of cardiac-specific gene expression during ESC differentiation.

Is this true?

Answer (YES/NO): YES